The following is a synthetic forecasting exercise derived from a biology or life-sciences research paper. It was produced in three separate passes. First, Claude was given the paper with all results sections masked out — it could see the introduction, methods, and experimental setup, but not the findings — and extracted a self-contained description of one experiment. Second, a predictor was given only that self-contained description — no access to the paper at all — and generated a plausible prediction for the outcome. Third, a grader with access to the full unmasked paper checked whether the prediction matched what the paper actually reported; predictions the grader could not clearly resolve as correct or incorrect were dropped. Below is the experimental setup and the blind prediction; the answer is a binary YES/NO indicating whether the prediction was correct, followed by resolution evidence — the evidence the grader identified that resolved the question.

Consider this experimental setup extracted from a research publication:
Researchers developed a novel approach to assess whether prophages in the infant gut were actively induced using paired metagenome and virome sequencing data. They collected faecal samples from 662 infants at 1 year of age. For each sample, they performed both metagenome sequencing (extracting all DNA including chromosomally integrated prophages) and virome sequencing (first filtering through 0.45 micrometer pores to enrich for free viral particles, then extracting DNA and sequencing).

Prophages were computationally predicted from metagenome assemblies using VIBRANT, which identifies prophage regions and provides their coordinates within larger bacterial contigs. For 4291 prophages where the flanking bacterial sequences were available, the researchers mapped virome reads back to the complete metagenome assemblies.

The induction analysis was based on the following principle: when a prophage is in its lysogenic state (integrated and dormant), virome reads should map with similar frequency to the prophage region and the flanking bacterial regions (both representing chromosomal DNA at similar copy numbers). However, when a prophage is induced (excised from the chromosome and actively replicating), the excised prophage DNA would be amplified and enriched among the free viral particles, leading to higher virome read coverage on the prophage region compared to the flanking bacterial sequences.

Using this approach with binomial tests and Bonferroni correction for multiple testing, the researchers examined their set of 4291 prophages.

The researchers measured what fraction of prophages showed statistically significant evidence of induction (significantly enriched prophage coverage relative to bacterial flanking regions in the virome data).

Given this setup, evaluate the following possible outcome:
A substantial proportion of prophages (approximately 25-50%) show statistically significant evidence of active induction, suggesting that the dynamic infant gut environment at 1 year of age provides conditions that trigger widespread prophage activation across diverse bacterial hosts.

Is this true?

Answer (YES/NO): NO